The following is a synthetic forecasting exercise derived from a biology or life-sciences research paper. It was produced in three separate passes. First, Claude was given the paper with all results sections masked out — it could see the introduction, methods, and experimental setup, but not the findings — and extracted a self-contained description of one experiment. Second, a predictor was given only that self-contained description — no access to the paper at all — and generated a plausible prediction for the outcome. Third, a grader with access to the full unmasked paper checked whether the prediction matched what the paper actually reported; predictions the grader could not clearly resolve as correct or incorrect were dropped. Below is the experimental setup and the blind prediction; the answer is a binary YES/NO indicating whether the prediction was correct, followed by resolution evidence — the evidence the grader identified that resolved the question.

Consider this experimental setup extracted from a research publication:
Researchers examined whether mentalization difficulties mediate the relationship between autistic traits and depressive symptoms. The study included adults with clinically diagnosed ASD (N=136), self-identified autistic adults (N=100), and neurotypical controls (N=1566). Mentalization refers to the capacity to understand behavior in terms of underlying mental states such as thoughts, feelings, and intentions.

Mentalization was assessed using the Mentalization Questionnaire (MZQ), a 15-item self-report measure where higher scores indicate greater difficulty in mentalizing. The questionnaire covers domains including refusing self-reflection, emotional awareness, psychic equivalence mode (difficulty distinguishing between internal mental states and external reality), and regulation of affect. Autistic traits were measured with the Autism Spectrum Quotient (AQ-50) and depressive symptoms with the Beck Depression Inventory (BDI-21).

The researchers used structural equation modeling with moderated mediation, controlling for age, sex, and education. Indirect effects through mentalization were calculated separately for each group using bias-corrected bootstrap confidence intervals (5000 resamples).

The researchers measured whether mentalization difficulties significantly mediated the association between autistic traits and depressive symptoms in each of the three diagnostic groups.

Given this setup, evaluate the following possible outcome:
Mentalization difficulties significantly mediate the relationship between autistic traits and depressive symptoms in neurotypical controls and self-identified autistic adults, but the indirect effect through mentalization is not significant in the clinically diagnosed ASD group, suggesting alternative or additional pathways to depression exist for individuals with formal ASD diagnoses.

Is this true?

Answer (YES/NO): NO